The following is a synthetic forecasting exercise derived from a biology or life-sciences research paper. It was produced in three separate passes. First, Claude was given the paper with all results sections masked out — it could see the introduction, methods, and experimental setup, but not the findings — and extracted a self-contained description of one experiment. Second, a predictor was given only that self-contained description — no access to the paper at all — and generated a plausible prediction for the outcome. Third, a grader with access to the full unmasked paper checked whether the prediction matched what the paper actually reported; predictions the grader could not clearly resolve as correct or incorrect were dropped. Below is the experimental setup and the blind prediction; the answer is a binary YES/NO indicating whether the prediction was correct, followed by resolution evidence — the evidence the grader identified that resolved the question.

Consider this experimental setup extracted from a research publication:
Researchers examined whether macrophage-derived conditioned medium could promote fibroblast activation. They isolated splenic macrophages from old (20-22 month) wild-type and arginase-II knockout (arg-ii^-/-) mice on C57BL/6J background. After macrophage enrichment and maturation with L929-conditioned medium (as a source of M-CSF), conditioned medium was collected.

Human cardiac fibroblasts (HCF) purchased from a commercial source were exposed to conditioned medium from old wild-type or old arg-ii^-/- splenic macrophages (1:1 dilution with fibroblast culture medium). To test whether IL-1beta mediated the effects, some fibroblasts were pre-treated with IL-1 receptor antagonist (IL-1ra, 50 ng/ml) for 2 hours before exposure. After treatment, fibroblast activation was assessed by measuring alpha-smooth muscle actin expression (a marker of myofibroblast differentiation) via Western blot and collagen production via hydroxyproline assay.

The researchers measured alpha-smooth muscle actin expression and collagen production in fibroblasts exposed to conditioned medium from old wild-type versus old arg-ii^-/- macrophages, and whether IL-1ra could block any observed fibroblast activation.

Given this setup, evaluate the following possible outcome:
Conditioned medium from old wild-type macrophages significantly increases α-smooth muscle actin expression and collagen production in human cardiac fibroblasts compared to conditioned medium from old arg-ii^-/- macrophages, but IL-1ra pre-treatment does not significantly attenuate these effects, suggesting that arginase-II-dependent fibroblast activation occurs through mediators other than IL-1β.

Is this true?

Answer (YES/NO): NO